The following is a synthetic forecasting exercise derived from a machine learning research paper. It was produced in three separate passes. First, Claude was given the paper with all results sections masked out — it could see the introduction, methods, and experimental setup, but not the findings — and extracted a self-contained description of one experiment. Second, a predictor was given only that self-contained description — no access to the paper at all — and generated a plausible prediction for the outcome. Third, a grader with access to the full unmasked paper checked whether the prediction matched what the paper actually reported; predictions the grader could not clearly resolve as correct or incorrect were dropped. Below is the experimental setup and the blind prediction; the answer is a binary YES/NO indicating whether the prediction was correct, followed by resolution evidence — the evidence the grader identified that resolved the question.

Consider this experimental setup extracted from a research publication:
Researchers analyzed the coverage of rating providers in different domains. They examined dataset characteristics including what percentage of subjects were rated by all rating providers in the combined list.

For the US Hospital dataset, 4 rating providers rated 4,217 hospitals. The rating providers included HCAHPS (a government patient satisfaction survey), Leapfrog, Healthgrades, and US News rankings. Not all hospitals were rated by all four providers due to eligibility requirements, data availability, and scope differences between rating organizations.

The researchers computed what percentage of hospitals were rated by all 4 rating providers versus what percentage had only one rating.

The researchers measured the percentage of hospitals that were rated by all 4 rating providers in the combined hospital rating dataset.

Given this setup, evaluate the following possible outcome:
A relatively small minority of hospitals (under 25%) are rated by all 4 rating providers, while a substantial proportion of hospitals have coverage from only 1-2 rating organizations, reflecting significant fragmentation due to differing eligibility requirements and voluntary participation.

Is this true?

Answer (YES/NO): NO